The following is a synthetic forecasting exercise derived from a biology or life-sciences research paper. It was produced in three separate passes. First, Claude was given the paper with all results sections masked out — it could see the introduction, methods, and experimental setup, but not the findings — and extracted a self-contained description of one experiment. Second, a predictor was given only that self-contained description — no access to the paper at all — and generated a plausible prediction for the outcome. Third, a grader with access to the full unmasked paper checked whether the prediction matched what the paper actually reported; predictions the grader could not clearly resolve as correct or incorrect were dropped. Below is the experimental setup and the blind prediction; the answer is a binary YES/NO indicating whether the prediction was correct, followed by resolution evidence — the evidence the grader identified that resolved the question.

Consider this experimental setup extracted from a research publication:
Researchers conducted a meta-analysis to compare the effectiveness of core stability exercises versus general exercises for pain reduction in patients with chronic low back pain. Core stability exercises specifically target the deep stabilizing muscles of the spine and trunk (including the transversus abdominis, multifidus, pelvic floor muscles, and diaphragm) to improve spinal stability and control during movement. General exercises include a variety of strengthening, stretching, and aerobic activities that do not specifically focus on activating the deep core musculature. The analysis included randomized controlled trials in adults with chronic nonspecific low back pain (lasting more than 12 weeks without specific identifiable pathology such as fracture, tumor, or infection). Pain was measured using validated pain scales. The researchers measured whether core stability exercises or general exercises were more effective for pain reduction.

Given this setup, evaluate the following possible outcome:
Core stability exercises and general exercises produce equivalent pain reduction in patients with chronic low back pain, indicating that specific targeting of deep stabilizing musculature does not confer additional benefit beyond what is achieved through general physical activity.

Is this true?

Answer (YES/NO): NO